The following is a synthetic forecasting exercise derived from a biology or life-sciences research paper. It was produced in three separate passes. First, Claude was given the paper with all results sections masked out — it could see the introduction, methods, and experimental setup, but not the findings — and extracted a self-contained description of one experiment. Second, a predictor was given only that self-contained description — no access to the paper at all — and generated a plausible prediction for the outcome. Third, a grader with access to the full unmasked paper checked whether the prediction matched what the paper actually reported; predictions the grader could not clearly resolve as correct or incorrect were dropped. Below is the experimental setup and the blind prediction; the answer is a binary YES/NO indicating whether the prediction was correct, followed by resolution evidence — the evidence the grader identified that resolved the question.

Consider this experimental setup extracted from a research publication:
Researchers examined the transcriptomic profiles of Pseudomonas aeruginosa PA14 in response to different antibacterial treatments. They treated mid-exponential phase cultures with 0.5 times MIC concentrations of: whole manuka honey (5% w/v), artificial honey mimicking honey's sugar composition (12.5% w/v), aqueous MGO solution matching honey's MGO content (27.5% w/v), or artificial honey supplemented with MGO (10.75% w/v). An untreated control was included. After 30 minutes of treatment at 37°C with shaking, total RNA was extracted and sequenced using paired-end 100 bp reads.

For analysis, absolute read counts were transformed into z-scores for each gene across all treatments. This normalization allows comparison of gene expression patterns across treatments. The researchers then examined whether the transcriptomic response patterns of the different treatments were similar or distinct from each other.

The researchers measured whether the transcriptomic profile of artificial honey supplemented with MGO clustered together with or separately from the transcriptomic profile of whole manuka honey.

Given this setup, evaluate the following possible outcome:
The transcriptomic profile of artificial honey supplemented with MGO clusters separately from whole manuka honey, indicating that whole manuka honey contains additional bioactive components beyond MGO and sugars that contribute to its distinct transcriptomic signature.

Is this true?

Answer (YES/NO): YES